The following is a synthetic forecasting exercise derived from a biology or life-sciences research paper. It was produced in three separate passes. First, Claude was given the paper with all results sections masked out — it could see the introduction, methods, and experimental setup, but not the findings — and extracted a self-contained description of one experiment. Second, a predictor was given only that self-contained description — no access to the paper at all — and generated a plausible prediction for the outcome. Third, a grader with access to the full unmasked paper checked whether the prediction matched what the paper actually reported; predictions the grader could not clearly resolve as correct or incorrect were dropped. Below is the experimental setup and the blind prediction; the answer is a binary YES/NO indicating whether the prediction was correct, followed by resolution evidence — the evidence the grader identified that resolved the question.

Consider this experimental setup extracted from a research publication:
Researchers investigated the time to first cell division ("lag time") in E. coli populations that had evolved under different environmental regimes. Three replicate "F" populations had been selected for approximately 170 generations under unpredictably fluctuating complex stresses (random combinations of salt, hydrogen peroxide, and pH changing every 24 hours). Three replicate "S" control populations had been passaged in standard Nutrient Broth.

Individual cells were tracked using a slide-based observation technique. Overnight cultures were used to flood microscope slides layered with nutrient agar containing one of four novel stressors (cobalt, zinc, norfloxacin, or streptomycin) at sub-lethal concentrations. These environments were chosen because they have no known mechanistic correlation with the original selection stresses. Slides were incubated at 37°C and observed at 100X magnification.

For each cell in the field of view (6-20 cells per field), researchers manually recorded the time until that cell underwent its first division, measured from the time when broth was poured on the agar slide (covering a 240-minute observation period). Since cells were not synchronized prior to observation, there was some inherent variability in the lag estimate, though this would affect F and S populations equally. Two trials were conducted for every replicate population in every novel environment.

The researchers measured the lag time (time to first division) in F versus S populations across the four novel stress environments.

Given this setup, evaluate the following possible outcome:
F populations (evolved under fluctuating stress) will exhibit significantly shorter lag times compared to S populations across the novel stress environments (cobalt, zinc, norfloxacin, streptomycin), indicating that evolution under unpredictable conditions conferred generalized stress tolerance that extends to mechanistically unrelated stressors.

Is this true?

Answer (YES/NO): YES